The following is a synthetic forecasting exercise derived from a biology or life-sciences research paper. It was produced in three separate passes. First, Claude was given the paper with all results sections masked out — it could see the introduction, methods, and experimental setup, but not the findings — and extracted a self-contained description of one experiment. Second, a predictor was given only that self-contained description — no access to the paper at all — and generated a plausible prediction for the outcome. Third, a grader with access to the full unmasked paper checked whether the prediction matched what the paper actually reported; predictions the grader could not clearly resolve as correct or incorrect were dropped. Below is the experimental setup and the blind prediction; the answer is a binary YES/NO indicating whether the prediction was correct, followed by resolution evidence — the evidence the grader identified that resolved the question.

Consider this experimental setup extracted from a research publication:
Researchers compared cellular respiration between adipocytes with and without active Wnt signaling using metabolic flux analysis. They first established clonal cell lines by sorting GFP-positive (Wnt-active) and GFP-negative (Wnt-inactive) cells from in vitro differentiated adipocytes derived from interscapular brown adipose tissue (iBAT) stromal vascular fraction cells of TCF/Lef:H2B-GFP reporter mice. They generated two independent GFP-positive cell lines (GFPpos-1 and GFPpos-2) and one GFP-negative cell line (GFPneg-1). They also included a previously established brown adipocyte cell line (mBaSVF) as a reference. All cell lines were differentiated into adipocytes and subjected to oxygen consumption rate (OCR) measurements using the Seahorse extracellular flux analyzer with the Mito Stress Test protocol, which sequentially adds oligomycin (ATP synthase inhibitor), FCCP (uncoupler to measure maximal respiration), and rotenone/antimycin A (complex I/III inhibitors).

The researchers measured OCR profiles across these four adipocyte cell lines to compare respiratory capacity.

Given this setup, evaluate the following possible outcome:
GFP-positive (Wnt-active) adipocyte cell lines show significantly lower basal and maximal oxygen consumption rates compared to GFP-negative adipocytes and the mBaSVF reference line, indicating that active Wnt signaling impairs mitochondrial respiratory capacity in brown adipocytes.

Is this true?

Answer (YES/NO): NO